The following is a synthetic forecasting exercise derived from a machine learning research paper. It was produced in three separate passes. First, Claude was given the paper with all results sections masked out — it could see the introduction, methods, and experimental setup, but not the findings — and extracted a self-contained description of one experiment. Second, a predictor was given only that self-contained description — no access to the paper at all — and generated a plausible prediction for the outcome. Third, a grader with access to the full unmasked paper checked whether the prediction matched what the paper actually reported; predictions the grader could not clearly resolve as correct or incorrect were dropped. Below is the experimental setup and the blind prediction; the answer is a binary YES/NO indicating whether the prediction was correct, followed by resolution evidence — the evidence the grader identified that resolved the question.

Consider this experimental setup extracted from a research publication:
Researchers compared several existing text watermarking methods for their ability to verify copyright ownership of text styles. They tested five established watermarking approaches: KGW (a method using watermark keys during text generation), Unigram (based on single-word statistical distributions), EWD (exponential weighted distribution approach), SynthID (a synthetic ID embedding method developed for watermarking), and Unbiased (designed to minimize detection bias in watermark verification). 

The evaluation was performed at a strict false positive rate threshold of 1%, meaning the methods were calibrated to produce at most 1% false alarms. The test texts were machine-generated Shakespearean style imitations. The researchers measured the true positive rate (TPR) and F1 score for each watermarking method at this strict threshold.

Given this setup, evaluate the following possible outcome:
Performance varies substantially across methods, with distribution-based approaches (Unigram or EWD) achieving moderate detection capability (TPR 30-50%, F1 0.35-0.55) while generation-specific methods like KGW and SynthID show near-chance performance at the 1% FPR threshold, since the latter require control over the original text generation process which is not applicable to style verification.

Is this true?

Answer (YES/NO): NO